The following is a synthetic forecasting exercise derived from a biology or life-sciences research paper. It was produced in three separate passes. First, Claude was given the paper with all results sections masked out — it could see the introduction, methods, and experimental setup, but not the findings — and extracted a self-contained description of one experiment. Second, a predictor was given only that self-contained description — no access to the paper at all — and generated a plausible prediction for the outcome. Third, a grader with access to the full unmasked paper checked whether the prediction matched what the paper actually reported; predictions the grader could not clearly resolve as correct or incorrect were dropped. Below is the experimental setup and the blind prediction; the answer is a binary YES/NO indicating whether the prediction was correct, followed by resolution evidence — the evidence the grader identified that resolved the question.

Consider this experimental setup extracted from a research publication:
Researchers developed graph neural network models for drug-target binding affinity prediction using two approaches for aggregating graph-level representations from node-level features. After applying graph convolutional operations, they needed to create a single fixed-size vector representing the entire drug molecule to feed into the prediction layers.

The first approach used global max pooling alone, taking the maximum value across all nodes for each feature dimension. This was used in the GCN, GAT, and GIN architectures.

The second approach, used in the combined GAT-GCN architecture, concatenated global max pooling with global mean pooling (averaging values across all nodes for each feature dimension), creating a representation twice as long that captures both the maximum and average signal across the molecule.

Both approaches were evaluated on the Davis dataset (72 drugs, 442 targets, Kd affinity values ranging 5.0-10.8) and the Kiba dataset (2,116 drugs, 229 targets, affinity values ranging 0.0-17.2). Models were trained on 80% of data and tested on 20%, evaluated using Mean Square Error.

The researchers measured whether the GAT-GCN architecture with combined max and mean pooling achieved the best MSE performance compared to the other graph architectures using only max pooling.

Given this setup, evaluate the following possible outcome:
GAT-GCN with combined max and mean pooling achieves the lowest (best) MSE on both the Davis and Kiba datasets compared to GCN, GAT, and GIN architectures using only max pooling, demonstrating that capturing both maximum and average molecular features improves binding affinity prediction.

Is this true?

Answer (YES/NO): NO